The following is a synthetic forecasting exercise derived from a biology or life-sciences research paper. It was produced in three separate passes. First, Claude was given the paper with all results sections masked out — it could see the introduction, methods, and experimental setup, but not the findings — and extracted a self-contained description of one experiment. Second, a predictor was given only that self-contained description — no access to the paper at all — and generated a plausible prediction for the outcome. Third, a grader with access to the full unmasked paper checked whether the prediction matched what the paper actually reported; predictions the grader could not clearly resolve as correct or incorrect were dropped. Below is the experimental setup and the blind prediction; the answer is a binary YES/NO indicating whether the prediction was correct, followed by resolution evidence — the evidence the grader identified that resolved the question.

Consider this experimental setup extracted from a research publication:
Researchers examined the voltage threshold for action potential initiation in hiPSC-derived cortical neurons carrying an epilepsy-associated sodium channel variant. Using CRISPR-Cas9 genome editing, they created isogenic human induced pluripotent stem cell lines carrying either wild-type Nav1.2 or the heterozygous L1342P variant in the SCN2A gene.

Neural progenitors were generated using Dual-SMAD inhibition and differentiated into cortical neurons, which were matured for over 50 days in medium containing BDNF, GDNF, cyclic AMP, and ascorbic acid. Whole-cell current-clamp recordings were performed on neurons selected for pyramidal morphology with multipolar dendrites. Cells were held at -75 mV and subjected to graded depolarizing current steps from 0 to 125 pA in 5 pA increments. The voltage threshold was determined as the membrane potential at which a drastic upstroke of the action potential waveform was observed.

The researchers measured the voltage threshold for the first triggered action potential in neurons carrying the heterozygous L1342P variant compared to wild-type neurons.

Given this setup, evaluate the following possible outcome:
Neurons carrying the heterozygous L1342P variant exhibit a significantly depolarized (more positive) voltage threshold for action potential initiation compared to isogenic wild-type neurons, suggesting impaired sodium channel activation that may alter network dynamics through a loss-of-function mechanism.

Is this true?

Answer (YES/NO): NO